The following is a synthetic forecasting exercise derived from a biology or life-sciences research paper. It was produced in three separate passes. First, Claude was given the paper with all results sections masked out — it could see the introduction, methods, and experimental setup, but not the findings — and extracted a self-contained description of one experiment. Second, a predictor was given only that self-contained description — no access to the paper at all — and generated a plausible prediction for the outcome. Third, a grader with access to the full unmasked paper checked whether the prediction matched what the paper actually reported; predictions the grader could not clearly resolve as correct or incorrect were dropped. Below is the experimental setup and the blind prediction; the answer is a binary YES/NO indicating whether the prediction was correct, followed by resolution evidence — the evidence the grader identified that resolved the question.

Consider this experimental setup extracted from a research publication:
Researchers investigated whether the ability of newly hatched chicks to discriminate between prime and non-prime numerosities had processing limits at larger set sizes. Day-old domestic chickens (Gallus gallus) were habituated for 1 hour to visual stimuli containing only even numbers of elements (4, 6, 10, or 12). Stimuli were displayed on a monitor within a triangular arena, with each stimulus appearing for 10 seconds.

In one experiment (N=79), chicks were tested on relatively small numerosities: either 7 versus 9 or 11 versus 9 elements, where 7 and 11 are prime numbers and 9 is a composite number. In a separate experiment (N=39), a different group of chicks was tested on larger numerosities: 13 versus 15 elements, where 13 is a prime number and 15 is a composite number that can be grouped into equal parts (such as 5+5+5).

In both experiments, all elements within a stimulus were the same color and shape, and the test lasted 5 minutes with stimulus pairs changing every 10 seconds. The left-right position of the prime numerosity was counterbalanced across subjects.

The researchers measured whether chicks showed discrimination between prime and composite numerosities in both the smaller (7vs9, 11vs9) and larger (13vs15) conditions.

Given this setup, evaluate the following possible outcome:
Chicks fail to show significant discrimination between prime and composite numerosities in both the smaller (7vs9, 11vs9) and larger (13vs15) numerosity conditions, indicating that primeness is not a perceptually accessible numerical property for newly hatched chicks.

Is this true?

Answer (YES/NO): NO